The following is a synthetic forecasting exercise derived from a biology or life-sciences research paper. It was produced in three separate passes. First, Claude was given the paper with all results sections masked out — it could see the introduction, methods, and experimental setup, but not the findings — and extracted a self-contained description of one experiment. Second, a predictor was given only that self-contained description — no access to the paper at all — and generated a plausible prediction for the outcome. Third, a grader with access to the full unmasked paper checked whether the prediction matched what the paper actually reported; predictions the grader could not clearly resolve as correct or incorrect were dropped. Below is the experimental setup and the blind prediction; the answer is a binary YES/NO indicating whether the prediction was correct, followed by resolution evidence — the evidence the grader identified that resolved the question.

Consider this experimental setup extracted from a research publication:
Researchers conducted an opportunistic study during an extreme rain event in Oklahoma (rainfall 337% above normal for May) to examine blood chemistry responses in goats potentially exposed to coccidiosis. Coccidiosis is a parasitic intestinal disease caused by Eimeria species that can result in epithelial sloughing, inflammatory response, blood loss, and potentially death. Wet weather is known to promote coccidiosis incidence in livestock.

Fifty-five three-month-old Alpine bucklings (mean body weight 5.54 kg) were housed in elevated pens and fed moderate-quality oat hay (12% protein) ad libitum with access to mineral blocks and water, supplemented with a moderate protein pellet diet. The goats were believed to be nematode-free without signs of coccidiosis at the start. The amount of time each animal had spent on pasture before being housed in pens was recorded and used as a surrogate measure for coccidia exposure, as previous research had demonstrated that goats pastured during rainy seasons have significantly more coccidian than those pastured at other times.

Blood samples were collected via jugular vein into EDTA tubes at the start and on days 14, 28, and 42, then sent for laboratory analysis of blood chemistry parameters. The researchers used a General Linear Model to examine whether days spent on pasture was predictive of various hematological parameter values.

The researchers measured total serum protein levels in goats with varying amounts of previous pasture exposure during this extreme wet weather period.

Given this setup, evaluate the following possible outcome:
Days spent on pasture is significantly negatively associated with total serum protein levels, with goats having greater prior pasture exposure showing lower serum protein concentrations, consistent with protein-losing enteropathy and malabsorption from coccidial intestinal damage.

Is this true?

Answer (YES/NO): NO